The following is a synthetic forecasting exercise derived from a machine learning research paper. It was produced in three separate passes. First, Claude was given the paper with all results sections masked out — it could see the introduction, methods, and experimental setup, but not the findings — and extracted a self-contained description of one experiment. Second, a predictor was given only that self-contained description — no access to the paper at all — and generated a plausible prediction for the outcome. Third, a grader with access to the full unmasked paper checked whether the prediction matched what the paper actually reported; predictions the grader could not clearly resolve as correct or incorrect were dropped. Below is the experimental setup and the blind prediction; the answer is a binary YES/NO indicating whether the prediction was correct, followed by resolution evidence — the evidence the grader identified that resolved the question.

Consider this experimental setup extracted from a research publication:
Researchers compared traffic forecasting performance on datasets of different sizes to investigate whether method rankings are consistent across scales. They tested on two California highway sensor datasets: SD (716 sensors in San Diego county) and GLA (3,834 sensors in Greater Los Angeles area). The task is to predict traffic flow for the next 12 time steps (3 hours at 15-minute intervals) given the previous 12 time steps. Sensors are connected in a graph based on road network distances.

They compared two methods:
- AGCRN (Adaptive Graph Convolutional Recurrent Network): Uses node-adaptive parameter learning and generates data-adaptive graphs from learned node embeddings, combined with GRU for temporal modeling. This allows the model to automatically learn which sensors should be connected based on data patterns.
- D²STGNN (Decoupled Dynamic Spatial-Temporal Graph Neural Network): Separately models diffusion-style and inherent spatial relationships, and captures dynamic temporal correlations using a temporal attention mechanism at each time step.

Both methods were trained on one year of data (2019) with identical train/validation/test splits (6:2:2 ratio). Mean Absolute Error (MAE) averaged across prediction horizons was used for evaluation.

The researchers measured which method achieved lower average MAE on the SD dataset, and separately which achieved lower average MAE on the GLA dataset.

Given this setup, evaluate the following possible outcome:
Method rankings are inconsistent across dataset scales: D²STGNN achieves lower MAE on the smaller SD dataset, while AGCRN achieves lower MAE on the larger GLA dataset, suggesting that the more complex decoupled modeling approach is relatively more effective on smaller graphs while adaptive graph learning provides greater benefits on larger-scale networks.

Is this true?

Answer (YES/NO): YES